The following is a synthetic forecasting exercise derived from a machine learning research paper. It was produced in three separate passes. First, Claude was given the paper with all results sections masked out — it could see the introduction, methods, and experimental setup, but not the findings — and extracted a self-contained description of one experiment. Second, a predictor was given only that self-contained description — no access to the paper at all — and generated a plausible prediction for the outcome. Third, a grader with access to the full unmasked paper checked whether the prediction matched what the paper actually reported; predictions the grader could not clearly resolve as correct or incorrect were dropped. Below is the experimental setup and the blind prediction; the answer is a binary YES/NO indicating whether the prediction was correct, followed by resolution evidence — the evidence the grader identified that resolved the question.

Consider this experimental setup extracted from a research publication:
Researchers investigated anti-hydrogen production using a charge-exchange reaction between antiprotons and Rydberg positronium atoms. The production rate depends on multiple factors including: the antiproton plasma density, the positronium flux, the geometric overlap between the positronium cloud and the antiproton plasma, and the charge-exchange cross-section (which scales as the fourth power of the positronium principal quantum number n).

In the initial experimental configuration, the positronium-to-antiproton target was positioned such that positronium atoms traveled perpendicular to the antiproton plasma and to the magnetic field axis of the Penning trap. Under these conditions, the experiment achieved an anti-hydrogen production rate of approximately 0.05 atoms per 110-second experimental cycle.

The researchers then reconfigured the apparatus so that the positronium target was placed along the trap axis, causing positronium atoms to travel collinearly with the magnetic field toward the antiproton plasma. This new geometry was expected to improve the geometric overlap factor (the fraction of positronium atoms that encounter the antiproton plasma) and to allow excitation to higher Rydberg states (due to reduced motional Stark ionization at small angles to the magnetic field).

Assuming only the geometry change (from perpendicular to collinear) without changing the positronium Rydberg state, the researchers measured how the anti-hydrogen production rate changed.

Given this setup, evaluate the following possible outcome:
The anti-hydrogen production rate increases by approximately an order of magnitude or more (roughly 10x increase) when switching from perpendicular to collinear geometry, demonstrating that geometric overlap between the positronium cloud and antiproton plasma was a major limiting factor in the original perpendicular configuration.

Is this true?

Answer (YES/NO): NO